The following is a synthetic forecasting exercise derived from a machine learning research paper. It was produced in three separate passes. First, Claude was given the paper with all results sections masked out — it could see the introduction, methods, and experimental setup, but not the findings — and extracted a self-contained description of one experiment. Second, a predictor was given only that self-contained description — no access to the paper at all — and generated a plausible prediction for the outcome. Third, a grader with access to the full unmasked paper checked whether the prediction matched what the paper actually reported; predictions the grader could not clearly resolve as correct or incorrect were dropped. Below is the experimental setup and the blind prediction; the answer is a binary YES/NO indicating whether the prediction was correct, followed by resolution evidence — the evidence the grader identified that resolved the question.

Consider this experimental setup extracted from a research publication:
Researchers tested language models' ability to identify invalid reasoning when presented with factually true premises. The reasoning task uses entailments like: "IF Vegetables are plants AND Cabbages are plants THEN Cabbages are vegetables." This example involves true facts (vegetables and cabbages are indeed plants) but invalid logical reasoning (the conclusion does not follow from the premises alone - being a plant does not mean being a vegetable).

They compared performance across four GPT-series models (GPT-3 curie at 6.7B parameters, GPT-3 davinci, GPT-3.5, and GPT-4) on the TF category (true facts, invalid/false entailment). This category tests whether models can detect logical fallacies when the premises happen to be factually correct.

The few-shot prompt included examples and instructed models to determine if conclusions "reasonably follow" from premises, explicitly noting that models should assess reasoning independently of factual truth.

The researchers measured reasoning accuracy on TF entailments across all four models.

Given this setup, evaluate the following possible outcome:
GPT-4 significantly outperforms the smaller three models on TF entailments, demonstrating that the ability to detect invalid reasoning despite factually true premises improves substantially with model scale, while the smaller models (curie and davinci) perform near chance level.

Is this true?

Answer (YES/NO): NO